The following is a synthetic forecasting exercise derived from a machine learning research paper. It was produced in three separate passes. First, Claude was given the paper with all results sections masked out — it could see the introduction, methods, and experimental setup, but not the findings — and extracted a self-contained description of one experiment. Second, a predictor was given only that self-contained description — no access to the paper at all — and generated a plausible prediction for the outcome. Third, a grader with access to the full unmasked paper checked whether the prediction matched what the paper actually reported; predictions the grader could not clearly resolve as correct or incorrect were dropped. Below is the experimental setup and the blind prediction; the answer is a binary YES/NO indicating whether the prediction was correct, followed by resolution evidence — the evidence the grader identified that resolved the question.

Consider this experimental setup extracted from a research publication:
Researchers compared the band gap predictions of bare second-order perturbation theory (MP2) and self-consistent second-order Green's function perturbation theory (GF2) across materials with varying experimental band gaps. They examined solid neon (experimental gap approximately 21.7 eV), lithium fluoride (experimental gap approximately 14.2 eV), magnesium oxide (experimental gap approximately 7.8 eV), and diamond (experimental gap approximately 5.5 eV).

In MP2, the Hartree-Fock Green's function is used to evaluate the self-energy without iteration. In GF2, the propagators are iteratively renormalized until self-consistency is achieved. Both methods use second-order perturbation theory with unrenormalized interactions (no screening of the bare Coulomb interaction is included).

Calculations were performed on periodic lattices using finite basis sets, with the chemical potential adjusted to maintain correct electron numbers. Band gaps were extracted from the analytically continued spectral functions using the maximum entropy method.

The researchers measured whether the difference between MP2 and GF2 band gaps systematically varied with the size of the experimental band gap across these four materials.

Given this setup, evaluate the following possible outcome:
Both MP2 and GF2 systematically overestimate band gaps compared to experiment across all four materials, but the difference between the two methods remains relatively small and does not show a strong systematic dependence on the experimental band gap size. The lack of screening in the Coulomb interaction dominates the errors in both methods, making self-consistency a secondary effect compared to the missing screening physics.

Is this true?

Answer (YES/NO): NO